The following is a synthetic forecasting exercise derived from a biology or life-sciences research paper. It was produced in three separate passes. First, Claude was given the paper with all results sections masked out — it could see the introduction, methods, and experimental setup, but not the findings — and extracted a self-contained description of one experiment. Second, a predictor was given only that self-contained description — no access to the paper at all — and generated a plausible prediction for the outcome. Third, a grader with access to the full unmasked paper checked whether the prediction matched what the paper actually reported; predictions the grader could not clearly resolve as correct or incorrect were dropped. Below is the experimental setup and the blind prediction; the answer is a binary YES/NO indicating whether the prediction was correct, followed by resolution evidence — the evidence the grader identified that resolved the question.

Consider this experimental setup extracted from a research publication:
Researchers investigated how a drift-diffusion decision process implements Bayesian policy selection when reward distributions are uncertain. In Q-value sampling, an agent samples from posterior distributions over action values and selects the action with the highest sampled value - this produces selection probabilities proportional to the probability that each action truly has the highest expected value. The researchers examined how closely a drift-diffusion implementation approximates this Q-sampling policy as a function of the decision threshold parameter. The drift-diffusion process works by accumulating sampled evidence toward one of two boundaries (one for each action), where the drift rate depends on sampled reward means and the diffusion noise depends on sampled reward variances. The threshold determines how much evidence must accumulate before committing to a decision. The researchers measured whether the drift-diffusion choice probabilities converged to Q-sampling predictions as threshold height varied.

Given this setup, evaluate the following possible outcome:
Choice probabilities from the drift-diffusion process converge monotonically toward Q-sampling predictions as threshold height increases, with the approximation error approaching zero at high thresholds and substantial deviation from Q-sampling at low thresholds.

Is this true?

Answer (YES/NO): YES